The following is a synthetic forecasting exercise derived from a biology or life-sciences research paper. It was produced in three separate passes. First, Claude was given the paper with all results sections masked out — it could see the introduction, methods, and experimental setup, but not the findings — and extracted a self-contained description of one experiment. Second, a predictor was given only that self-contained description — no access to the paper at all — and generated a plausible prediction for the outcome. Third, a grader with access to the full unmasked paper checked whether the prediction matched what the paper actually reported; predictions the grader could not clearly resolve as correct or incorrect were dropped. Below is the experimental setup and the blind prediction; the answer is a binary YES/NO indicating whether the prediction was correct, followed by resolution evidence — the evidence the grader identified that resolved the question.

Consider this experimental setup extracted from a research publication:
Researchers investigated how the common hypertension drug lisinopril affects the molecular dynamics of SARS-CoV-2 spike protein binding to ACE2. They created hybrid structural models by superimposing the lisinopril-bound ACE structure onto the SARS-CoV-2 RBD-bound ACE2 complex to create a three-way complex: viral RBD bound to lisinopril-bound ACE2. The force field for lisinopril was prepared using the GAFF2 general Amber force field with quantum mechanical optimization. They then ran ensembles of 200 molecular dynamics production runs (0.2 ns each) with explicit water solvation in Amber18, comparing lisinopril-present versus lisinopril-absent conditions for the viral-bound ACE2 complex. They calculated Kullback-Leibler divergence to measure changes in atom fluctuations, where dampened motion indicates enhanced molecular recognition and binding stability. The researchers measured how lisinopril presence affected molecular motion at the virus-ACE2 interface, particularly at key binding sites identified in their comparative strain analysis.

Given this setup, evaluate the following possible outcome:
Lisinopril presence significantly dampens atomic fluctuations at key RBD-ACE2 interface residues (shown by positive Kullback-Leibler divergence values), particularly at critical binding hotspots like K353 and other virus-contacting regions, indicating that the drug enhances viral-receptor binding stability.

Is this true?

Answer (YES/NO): NO